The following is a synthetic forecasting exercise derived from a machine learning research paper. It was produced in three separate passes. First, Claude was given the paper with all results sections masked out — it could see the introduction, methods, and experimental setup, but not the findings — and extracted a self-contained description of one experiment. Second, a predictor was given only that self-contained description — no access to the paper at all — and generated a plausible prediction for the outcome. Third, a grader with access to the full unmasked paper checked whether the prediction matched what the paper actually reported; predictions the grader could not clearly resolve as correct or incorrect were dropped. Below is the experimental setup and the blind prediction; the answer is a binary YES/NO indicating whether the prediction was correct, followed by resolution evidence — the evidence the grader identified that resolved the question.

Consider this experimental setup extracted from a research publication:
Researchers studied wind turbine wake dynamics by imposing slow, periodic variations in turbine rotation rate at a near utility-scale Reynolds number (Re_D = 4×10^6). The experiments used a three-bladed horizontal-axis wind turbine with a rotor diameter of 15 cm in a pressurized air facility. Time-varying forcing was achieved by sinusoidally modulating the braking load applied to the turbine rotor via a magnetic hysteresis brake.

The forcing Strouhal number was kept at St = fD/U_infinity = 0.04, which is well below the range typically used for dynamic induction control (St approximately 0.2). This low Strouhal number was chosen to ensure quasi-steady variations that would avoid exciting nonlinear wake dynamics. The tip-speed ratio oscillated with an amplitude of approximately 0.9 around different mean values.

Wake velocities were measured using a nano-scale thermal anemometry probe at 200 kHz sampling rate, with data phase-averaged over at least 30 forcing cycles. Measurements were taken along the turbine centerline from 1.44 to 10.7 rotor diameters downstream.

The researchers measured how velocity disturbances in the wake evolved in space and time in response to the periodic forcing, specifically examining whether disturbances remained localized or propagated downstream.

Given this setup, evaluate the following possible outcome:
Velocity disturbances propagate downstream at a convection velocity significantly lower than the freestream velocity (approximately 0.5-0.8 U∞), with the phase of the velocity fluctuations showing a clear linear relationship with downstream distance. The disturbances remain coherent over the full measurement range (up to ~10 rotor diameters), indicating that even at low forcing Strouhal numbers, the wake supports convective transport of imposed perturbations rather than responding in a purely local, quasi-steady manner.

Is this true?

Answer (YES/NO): NO